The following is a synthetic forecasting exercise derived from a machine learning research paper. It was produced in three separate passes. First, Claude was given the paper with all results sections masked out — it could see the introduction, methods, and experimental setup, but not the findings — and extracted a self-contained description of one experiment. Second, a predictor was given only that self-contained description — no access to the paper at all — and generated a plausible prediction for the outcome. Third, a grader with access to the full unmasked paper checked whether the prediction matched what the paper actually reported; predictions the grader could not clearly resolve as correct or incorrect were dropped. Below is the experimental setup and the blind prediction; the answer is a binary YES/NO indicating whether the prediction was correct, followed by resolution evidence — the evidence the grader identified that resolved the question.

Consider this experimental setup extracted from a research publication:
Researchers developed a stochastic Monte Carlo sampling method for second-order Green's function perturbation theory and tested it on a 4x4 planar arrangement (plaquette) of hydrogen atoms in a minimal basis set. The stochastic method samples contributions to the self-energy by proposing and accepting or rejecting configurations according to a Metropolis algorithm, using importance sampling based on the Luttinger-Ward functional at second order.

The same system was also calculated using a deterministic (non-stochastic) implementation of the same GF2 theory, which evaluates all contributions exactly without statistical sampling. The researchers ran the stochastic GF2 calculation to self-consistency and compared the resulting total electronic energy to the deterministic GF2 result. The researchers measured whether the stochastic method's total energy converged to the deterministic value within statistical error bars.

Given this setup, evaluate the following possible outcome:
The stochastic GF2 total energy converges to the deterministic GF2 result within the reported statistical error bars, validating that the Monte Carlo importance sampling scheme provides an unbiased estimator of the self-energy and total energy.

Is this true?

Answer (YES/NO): YES